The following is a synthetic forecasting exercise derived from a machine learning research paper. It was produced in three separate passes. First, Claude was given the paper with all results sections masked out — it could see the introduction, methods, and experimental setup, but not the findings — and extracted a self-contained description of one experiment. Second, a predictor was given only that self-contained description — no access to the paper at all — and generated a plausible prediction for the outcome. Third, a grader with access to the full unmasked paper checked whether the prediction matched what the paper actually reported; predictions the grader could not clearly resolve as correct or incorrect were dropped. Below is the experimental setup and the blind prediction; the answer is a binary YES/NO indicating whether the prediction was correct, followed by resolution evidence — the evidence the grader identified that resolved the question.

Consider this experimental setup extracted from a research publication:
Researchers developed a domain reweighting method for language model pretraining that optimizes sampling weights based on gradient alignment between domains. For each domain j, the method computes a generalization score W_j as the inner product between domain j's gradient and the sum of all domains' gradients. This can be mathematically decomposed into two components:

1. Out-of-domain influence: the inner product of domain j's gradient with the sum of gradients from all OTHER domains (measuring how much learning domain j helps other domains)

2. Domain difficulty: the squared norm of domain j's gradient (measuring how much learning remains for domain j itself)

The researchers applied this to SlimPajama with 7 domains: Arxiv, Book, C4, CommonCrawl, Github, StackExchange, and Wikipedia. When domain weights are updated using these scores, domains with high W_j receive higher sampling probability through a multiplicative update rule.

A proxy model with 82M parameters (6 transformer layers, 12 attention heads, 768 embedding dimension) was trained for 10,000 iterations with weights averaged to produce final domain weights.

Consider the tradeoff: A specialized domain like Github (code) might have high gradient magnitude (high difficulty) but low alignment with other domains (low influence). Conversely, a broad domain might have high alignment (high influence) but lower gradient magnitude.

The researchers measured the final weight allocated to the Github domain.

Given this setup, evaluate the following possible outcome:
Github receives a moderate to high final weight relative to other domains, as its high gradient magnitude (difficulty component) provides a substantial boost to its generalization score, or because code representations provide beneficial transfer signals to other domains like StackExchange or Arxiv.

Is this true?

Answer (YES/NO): NO